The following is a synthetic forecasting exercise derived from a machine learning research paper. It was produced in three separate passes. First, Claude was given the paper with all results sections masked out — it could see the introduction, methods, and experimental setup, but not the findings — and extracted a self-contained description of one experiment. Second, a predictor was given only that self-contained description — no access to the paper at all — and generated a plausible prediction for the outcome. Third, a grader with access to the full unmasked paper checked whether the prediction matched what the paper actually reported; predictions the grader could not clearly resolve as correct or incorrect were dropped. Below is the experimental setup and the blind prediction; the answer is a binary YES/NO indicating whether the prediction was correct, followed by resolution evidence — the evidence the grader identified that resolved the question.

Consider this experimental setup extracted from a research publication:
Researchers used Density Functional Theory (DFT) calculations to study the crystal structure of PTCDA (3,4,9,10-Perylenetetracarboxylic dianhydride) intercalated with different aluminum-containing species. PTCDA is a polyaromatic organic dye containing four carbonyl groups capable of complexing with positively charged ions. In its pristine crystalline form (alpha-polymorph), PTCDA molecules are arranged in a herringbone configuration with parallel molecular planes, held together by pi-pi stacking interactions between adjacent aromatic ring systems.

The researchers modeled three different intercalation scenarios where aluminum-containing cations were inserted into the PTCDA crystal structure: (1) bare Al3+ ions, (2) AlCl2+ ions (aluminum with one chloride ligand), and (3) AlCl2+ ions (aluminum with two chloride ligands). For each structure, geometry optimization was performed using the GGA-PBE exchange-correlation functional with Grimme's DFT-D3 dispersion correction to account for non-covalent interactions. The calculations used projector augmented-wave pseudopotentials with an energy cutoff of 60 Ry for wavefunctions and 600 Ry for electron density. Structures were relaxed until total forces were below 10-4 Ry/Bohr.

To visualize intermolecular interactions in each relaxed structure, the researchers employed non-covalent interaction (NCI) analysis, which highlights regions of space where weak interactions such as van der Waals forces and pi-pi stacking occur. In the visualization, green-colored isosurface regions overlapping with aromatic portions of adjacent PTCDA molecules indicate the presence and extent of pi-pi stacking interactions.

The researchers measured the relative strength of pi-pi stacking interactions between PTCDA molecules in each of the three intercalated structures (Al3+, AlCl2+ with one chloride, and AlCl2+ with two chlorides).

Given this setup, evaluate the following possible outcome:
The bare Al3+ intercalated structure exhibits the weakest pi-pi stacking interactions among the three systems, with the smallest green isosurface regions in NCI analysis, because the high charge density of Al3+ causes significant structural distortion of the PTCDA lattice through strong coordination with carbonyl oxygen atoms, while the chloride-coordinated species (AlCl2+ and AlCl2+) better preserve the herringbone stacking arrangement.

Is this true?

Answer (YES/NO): NO